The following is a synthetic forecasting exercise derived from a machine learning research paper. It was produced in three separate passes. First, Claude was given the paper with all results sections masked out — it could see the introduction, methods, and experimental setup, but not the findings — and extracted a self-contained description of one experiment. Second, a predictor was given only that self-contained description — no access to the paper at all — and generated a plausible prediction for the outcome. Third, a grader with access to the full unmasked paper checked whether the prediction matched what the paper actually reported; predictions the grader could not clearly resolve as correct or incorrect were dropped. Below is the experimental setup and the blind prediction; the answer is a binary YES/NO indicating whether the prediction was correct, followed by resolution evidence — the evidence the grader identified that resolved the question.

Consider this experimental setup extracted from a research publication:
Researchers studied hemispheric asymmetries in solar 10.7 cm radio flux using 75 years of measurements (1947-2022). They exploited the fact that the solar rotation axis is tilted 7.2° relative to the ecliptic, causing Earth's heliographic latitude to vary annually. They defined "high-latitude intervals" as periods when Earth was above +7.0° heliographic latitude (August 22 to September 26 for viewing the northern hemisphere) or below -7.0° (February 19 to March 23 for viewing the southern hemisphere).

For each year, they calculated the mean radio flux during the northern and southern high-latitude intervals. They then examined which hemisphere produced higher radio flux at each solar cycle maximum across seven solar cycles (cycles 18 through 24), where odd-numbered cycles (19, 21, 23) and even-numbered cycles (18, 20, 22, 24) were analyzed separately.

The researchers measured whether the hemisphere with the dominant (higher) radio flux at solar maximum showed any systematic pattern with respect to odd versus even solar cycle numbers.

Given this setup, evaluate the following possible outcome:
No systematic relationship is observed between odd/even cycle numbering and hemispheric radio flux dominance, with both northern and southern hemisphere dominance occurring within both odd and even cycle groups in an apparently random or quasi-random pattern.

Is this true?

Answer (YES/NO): NO